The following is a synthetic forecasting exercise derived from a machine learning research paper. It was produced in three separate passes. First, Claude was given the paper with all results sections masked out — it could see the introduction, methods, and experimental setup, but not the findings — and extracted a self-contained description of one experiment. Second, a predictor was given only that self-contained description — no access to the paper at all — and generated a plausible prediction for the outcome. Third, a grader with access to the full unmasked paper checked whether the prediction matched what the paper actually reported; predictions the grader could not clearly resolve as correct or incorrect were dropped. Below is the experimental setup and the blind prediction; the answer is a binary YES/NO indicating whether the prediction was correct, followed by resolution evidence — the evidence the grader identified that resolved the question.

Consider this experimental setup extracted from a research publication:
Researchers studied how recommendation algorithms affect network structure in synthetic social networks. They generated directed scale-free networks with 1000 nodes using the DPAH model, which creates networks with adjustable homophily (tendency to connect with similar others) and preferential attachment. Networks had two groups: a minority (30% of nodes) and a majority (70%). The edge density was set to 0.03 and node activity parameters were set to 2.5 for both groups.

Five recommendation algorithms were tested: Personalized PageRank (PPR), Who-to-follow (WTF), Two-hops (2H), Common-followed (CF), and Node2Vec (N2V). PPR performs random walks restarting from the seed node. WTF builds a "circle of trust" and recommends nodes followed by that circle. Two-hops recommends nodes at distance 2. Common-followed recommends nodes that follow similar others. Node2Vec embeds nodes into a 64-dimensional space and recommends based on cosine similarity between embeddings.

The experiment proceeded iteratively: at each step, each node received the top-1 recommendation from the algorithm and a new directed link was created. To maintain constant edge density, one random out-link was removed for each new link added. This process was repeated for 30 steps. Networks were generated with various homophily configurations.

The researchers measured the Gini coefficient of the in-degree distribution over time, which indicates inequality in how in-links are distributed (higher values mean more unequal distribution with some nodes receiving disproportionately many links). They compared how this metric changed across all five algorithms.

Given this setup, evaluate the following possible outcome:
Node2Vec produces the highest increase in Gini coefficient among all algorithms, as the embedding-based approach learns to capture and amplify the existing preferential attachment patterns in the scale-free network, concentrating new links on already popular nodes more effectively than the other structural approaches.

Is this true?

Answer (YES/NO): NO